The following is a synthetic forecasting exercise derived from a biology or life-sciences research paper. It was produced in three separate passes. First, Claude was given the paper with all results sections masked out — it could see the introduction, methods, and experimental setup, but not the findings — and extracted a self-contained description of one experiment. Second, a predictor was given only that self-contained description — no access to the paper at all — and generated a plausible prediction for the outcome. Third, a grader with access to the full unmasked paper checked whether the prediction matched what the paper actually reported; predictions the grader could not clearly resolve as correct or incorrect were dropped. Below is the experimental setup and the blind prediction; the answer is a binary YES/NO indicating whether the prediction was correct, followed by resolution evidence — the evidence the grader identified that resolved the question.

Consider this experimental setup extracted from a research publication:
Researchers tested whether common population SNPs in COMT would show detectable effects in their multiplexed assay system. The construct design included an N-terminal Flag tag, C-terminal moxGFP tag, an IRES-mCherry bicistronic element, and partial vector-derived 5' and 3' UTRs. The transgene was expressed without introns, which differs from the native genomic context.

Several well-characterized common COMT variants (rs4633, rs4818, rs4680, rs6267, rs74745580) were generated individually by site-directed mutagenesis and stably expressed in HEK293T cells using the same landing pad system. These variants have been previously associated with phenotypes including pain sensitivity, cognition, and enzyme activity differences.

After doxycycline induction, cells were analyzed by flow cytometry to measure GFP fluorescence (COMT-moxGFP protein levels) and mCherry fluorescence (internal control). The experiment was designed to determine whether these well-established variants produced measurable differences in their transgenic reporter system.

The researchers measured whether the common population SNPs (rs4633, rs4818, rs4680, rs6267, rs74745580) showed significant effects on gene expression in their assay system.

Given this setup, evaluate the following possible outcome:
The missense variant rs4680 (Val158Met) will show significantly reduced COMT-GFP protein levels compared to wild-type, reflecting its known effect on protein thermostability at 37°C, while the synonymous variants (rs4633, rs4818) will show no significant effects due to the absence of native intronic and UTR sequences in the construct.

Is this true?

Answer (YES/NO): NO